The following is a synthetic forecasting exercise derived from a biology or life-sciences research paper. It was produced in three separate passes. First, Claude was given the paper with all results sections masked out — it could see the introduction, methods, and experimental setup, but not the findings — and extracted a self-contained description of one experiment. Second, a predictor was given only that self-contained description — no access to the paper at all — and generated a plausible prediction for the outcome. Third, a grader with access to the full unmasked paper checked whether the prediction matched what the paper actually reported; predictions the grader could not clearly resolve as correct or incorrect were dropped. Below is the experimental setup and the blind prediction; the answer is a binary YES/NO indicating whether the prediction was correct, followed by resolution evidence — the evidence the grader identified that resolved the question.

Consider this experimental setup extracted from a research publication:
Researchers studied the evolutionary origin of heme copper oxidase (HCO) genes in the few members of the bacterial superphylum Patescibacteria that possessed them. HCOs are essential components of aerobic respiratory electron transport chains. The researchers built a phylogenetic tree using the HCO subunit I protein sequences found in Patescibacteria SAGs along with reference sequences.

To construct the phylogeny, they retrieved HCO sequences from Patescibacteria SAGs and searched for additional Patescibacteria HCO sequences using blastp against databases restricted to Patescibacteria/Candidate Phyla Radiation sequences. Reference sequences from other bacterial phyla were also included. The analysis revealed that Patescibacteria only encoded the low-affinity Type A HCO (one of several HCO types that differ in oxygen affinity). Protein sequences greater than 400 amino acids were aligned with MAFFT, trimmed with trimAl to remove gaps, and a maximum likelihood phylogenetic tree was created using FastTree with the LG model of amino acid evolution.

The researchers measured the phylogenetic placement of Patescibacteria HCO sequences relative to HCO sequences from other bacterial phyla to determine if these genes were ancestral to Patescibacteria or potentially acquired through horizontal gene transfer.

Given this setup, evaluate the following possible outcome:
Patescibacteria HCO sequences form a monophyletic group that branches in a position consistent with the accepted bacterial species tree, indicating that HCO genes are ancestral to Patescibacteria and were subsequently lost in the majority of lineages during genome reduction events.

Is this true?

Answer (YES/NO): NO